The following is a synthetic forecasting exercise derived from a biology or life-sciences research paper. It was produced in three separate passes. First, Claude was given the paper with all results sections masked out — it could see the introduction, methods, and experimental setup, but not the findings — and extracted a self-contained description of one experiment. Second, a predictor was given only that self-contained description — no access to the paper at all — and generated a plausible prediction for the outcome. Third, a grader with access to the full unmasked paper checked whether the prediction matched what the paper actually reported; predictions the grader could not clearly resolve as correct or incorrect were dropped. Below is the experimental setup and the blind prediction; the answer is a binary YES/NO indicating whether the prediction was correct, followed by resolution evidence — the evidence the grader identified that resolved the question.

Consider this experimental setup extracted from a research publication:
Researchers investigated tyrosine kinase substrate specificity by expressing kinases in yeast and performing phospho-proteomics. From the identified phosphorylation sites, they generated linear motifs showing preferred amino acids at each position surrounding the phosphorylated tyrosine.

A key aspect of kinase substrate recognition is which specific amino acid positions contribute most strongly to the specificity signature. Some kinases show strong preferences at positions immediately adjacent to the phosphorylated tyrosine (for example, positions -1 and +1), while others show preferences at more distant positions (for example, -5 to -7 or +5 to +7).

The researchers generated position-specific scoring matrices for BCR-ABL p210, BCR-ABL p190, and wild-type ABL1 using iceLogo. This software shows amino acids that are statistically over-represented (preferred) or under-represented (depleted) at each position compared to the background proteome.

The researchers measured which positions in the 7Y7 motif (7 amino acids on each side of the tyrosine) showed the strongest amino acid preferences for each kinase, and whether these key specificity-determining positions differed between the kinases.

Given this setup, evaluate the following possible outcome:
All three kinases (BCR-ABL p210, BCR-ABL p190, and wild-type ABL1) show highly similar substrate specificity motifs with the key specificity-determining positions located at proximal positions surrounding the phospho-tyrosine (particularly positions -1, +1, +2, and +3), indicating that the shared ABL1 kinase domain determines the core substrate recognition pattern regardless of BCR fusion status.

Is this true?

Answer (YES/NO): NO